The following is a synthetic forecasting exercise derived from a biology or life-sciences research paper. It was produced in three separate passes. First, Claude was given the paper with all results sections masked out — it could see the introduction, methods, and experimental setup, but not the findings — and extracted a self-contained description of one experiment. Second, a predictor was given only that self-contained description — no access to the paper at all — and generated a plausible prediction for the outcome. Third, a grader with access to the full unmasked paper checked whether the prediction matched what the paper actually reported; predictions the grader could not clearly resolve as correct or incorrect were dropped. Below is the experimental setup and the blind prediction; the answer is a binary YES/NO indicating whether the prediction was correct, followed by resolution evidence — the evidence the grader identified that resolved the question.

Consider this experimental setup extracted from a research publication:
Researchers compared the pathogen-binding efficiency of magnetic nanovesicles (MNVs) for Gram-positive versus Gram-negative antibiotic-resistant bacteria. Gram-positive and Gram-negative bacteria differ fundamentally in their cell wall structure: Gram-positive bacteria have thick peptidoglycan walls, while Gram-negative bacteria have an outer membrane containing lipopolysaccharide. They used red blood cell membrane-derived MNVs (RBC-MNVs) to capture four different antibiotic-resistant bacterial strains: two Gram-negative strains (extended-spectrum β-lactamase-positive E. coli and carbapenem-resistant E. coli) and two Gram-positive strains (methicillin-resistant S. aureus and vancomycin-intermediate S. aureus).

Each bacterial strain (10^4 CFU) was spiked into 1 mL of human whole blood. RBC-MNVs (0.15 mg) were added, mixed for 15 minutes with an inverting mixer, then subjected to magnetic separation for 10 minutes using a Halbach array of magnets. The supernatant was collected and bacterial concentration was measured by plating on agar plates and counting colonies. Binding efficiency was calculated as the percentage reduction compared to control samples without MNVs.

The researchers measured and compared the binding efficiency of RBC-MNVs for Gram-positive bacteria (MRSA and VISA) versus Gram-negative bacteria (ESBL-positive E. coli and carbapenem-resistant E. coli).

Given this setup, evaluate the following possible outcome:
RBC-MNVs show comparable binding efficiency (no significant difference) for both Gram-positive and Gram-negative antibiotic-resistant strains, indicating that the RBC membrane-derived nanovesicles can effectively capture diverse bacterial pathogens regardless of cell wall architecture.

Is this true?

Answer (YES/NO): YES